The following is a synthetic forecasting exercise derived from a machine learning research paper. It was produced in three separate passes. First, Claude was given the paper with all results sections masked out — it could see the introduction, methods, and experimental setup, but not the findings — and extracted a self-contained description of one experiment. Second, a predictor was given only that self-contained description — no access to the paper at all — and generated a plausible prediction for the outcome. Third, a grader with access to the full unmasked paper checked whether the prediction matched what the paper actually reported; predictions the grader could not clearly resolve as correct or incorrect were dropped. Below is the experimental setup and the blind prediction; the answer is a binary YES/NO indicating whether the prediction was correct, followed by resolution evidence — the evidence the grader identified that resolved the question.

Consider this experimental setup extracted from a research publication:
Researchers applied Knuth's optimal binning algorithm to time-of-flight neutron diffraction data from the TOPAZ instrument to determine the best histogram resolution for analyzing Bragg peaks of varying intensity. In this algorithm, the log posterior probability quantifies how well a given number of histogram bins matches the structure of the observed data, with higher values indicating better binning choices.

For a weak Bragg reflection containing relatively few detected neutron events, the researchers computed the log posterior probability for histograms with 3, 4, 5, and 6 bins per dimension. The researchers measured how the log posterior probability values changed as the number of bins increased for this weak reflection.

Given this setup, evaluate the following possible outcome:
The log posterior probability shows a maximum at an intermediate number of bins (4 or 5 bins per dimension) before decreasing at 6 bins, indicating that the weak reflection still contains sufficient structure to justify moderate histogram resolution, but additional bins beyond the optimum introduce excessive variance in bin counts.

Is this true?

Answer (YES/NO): NO